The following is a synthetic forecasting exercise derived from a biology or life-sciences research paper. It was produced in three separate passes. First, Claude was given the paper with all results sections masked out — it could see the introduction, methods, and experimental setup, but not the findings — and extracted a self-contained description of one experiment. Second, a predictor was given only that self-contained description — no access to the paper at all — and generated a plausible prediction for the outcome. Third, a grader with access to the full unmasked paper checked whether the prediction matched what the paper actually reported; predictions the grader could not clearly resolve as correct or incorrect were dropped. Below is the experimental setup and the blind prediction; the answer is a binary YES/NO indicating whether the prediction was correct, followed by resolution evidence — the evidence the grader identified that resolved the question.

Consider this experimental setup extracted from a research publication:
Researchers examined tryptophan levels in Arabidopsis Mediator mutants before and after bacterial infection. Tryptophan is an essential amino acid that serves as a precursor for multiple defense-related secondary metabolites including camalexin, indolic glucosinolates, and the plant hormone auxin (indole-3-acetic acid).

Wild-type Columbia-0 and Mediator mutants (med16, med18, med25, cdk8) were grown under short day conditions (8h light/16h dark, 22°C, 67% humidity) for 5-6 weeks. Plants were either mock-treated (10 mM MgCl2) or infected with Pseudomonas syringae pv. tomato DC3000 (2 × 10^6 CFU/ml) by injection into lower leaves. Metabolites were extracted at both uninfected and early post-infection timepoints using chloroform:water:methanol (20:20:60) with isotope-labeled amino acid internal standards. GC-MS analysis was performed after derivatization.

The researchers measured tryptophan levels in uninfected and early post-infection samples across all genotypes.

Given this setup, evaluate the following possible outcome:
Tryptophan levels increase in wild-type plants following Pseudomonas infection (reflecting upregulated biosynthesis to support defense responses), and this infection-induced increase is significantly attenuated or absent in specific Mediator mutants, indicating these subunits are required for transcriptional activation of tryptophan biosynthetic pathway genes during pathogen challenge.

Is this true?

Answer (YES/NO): YES